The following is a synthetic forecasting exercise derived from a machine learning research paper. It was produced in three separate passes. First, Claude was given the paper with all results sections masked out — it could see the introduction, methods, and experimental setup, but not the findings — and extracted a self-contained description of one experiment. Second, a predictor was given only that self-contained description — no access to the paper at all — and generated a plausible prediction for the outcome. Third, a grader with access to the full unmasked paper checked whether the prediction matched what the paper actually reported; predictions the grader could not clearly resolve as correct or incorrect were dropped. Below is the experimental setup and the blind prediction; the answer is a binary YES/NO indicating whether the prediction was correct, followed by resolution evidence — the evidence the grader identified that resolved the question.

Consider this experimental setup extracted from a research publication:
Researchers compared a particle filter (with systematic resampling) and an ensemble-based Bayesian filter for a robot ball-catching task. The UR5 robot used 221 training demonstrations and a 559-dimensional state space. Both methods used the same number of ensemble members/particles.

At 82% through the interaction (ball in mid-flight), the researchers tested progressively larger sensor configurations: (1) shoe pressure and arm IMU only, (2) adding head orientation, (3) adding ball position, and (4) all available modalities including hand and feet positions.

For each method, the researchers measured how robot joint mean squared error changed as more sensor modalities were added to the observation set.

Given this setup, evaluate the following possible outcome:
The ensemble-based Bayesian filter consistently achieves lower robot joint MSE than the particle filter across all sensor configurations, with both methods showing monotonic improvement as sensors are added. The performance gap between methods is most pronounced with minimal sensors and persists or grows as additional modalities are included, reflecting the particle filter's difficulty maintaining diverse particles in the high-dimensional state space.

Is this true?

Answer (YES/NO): NO